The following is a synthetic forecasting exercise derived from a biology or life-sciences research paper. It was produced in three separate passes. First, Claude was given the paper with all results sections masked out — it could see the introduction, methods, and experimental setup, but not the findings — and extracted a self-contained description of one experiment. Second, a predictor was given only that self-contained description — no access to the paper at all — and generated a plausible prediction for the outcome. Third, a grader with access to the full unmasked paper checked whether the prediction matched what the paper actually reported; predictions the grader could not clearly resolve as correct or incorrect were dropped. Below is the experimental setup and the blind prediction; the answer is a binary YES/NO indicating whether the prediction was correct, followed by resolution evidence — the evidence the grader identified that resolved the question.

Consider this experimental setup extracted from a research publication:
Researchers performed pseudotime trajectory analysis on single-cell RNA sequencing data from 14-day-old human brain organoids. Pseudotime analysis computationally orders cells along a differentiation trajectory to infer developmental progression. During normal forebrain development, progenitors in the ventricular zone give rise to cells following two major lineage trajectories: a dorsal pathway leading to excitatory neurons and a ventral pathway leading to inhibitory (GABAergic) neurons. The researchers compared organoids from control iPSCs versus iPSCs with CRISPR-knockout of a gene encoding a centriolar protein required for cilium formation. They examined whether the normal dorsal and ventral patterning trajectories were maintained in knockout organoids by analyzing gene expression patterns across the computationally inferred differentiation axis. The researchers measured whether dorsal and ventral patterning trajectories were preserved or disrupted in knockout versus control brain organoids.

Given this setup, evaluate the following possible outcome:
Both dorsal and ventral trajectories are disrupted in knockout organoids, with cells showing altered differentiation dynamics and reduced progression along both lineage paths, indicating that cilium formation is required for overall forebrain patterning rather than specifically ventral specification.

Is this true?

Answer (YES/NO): NO